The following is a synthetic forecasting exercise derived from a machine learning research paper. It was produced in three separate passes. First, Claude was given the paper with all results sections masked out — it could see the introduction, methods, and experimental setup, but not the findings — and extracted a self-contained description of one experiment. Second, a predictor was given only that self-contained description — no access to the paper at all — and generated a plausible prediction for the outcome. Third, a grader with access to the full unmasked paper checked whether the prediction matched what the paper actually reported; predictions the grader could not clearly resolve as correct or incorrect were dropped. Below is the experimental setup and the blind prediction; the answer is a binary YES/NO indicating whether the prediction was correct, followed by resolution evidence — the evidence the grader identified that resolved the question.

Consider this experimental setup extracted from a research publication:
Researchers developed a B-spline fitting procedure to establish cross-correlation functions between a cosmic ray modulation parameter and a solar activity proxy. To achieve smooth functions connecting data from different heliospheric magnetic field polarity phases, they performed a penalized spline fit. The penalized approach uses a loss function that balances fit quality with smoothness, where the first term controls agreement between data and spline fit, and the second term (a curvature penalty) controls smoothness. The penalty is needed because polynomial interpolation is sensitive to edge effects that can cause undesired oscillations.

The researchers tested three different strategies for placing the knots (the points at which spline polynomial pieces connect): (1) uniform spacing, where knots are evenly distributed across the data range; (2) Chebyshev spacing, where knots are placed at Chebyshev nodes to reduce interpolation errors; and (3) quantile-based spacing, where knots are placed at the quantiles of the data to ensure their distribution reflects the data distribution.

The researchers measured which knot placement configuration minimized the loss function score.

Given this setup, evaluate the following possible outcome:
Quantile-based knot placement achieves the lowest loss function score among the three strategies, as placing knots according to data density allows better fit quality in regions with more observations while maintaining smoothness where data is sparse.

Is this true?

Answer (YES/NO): YES